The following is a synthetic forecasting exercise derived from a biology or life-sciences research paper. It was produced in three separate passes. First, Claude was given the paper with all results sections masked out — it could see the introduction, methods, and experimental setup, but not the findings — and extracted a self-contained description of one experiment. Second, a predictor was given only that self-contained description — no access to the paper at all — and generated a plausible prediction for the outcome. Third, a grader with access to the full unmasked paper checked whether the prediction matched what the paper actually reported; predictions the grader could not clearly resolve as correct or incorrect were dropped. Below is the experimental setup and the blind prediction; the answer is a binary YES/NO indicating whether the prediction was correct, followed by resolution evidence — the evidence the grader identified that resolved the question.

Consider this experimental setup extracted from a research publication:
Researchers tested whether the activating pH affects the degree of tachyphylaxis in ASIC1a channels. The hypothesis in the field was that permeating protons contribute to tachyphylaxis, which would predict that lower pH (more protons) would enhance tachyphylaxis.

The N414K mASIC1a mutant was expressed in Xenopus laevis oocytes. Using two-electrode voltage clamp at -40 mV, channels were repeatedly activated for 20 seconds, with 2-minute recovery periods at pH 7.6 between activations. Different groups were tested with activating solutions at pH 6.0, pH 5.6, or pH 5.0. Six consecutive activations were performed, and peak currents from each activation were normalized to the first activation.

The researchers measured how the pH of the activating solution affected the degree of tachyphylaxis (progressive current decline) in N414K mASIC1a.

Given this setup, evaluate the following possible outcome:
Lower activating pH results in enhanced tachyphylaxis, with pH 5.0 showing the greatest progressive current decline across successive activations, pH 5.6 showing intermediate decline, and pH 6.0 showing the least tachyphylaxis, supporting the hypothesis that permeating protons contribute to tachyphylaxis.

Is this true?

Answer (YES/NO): YES